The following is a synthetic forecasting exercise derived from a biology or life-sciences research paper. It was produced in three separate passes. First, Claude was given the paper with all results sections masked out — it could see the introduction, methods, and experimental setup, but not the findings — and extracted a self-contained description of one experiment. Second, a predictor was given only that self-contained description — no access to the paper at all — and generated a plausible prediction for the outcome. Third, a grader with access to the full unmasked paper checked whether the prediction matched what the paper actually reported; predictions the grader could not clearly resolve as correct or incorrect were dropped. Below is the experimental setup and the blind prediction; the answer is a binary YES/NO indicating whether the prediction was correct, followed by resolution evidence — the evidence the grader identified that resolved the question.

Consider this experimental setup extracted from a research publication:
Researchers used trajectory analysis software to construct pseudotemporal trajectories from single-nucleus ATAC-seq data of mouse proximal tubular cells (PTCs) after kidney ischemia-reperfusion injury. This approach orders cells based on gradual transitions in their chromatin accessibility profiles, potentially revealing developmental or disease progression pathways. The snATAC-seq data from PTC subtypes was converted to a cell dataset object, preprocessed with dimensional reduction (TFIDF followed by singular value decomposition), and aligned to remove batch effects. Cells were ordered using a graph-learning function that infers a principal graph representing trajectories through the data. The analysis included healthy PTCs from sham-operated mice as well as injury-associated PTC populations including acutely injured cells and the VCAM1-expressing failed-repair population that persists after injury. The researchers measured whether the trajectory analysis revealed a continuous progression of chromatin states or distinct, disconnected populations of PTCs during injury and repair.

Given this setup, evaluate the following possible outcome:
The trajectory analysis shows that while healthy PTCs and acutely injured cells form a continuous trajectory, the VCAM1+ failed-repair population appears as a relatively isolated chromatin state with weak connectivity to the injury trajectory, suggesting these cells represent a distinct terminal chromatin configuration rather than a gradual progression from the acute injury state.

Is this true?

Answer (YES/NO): NO